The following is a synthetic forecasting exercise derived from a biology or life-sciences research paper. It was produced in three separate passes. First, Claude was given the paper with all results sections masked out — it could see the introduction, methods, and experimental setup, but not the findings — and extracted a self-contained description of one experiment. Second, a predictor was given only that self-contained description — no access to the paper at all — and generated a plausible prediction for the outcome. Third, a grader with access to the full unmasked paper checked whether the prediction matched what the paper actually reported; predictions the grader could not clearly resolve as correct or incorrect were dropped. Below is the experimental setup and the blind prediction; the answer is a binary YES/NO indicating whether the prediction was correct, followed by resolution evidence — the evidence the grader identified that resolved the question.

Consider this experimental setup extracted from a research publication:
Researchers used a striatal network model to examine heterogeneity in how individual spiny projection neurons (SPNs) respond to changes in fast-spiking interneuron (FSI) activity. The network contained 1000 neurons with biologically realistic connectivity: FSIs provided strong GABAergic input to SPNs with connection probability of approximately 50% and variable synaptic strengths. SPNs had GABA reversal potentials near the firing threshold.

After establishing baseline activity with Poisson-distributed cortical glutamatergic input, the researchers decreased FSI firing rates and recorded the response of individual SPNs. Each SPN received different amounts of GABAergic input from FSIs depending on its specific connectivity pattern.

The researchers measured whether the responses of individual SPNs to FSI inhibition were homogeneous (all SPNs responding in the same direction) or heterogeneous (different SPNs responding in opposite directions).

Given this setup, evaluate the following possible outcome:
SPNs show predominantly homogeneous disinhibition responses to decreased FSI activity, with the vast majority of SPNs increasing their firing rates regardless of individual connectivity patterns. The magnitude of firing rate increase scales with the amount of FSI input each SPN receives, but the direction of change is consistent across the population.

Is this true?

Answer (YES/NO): NO